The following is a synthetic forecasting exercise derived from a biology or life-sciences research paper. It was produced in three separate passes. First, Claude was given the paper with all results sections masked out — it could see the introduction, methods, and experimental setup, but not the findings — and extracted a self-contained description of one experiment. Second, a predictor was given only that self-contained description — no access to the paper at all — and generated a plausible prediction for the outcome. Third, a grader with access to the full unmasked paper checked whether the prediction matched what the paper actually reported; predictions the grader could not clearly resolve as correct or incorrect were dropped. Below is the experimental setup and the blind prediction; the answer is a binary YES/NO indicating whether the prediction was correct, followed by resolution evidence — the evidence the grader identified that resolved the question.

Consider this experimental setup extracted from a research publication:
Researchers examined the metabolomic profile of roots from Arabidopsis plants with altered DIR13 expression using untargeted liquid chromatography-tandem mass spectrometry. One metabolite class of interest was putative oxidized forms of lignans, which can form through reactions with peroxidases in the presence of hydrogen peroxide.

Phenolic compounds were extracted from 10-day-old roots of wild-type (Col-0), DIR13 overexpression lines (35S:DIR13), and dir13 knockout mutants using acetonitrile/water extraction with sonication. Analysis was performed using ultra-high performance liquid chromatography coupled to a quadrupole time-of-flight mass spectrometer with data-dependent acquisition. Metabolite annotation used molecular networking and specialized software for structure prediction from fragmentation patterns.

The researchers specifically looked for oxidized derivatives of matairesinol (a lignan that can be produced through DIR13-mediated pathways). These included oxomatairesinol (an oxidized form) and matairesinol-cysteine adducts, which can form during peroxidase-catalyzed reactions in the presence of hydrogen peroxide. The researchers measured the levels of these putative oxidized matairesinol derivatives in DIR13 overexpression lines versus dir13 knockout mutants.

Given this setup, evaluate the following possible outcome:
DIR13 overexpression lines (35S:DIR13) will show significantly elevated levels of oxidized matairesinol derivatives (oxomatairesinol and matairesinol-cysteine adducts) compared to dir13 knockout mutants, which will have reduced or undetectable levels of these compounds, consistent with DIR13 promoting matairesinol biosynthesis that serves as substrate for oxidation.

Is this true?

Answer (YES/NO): YES